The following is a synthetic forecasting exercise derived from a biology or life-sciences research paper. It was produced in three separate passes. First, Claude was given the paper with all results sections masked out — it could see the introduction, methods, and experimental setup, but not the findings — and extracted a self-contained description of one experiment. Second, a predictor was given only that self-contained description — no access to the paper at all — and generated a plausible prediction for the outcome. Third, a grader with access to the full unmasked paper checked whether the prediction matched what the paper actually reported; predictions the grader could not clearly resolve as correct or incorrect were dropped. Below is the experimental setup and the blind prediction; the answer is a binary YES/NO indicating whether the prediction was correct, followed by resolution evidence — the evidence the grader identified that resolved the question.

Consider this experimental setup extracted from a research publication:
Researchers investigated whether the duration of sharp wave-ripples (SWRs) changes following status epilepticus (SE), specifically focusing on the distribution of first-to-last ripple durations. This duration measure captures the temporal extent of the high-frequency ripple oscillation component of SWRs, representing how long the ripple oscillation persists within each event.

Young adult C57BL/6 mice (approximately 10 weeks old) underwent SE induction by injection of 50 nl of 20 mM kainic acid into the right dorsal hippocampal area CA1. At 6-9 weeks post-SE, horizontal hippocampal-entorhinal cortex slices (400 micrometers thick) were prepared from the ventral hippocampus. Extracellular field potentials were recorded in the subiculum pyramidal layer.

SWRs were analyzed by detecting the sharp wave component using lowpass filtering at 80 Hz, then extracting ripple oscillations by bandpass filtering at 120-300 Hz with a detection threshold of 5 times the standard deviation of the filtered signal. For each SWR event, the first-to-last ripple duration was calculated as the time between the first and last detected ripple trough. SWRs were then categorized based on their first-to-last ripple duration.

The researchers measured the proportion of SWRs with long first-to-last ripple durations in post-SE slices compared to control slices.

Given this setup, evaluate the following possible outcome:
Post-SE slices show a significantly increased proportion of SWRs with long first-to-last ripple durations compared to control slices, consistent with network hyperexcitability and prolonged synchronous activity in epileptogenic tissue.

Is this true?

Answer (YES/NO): NO